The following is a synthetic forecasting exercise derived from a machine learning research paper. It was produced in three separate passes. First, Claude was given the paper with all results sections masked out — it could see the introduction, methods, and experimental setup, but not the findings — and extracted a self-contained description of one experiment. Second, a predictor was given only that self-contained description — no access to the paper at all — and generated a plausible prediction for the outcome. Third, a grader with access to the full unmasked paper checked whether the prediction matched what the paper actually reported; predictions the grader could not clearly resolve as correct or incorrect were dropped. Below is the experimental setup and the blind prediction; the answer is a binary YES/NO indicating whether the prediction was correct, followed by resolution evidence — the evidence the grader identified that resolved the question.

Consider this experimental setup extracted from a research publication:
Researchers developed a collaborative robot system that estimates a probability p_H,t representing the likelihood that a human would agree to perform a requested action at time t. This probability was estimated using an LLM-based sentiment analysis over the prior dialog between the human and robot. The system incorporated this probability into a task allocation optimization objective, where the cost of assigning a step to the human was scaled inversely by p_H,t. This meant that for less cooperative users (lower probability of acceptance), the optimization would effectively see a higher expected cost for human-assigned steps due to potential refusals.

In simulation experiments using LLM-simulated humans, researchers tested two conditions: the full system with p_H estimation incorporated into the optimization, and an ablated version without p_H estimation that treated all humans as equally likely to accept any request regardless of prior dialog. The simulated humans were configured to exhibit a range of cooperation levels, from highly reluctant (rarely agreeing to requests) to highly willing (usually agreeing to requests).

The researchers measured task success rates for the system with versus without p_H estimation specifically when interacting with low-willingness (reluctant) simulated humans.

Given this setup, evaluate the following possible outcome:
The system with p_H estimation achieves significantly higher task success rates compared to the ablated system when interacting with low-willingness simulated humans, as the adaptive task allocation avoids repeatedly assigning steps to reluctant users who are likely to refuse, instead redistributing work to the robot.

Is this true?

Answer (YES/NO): NO